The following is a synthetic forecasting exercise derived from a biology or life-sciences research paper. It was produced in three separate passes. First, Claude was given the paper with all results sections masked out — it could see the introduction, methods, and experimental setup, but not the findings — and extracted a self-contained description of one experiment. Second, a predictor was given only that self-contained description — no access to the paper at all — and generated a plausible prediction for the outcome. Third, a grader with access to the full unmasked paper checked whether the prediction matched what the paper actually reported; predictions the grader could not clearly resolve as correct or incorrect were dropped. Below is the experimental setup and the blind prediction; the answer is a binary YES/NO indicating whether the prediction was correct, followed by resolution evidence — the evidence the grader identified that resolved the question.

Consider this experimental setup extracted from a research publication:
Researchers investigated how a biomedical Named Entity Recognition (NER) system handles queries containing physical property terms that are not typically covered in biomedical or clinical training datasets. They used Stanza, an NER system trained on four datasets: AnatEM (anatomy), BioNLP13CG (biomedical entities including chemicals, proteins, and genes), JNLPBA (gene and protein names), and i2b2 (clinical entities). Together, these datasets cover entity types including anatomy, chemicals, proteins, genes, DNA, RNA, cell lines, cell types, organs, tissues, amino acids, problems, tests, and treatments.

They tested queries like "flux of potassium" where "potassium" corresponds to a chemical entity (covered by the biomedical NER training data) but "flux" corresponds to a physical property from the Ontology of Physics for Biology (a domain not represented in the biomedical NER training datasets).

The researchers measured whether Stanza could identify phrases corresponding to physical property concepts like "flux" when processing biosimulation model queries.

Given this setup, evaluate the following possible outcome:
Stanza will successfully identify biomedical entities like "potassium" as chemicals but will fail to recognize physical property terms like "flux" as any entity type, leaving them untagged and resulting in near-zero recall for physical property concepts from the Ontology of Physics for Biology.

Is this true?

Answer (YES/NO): YES